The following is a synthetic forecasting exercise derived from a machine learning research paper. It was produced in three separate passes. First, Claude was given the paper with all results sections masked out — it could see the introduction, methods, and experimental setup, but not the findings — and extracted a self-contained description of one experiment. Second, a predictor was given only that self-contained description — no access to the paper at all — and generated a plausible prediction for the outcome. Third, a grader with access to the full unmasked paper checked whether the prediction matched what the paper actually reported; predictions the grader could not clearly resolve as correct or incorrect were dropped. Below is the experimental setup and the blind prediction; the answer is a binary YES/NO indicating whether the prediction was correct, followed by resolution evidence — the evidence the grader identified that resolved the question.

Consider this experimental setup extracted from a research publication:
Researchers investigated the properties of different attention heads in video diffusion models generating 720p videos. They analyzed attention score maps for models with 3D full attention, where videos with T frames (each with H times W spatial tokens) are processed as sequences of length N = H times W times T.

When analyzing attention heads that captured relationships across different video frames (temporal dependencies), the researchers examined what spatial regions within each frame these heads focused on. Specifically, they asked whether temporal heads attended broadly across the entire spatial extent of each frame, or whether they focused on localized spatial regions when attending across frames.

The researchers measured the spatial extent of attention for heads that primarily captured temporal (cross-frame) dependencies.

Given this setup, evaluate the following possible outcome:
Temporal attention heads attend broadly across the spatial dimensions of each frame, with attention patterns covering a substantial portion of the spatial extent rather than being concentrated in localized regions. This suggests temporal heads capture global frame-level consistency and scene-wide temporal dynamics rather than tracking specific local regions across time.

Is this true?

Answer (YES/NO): NO